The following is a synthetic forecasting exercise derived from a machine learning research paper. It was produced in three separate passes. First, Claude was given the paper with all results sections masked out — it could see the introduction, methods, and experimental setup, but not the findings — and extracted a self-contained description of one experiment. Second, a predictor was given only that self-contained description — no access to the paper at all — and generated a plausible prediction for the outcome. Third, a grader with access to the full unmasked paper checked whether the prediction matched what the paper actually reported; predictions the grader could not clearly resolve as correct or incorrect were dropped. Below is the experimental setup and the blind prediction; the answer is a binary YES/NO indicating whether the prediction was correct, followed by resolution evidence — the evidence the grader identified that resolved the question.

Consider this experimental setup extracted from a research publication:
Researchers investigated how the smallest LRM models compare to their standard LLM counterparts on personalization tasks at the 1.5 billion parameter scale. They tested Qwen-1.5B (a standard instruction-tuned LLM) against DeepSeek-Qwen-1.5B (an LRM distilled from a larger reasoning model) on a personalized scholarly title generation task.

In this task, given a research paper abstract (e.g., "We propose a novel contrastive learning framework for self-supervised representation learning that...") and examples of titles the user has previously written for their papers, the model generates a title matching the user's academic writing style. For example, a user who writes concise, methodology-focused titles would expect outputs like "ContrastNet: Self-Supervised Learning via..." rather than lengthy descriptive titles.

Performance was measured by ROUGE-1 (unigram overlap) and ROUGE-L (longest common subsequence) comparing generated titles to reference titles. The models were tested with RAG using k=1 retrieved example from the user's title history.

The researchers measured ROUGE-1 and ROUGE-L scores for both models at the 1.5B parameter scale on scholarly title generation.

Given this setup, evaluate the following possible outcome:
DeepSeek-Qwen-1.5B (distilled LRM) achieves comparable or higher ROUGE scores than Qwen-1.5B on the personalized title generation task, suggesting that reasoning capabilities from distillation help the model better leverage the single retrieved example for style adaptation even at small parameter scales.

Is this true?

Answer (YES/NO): NO